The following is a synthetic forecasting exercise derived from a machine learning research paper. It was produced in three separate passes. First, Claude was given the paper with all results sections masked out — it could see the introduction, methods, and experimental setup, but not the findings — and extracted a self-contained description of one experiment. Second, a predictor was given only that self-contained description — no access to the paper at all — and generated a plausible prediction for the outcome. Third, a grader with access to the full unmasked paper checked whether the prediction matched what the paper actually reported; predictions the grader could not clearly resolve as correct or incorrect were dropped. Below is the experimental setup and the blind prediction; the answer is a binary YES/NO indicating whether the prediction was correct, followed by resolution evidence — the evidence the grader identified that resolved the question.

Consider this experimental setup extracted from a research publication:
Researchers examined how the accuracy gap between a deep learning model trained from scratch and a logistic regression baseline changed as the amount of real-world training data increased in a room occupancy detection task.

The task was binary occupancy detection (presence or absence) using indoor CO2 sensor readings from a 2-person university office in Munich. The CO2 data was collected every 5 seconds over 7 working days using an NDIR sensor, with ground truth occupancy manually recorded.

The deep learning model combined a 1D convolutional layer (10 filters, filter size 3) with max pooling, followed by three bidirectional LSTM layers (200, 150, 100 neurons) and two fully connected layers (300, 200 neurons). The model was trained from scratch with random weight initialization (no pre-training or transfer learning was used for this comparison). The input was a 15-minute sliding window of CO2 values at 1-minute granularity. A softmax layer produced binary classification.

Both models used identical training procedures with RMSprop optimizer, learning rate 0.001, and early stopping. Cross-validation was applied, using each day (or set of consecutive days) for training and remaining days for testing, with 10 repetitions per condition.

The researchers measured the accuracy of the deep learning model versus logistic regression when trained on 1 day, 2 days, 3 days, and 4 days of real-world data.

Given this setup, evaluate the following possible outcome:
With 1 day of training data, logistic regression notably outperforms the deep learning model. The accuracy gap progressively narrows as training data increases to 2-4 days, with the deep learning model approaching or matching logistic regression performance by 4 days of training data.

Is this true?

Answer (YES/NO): YES